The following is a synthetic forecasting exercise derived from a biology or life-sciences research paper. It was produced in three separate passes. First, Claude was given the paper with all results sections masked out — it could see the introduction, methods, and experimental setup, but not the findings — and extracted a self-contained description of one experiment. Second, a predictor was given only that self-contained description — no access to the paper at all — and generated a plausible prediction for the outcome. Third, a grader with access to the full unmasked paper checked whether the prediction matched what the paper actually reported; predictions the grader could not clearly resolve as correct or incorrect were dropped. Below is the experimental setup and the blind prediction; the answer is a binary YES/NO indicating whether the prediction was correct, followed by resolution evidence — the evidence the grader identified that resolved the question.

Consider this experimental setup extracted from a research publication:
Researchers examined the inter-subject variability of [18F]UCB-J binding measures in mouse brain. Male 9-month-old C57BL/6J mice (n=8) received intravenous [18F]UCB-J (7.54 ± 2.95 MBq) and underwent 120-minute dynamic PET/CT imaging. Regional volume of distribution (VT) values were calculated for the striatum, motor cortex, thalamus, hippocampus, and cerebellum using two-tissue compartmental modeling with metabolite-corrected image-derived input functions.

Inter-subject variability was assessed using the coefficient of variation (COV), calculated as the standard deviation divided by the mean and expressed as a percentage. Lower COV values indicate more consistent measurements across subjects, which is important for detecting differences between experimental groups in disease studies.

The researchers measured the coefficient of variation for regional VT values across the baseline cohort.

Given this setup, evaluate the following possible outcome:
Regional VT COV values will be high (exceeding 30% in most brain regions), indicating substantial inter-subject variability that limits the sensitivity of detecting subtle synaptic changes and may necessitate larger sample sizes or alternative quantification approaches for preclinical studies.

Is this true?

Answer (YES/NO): NO